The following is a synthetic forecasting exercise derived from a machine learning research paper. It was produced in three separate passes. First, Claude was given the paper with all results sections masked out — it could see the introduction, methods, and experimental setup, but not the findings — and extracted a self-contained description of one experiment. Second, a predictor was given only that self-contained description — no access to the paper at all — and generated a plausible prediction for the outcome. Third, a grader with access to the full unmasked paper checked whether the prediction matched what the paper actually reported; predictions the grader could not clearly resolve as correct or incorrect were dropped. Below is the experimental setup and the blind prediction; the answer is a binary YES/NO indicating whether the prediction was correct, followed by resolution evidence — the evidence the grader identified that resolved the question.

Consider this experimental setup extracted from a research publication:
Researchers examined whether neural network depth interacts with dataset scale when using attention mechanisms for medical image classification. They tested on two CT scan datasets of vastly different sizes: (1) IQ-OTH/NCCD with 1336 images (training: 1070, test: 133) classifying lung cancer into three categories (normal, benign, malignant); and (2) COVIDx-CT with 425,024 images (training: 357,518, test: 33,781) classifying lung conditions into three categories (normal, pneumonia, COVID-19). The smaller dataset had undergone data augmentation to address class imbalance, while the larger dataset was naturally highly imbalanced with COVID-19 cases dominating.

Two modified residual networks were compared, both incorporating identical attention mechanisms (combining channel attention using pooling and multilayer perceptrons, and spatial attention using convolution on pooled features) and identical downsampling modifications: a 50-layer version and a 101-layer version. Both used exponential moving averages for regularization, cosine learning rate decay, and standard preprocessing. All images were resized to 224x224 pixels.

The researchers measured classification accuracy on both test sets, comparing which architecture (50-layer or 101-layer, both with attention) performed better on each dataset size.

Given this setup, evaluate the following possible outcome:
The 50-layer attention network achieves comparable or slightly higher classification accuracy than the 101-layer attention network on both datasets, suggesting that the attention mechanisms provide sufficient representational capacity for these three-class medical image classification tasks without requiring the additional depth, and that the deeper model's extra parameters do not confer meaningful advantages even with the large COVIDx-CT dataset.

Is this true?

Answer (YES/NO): NO